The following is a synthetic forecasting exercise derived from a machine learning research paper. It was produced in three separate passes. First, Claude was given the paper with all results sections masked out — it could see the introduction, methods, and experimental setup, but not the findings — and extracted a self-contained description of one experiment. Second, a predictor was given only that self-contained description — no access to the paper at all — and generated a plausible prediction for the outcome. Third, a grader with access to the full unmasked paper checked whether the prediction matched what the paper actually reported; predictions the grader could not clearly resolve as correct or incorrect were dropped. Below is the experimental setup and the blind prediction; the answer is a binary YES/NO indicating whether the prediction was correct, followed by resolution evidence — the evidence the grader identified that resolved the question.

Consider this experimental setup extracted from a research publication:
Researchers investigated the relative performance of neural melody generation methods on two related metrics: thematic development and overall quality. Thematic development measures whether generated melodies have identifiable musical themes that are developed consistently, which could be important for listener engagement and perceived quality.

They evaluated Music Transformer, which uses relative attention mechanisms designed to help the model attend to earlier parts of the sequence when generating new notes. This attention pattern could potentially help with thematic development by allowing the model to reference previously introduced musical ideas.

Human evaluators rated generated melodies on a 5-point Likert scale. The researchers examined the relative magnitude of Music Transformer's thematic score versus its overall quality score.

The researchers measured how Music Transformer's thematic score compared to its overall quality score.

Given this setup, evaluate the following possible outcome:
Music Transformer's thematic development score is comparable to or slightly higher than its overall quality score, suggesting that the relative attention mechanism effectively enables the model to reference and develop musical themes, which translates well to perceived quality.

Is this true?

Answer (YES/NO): NO